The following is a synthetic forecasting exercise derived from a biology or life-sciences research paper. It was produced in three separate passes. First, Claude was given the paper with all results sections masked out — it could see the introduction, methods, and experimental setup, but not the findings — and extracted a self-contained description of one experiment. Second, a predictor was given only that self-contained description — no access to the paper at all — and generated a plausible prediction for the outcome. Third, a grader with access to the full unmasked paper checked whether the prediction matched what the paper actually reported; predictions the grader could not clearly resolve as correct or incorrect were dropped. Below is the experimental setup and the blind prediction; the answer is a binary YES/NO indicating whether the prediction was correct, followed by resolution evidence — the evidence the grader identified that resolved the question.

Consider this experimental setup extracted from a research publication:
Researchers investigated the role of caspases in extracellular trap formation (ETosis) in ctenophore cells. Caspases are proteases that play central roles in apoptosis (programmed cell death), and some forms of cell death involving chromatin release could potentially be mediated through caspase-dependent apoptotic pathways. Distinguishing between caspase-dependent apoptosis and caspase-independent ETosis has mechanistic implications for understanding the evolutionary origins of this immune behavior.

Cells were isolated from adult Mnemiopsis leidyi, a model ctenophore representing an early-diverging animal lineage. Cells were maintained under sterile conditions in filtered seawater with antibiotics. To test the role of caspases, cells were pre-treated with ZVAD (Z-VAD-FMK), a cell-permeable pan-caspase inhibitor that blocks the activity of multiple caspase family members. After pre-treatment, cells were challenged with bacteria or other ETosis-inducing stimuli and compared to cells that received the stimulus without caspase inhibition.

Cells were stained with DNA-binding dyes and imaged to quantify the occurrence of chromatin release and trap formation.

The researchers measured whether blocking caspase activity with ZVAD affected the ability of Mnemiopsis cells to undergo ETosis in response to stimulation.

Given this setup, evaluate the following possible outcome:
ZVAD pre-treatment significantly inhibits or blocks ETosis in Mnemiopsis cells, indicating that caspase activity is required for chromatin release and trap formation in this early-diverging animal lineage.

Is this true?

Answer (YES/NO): NO